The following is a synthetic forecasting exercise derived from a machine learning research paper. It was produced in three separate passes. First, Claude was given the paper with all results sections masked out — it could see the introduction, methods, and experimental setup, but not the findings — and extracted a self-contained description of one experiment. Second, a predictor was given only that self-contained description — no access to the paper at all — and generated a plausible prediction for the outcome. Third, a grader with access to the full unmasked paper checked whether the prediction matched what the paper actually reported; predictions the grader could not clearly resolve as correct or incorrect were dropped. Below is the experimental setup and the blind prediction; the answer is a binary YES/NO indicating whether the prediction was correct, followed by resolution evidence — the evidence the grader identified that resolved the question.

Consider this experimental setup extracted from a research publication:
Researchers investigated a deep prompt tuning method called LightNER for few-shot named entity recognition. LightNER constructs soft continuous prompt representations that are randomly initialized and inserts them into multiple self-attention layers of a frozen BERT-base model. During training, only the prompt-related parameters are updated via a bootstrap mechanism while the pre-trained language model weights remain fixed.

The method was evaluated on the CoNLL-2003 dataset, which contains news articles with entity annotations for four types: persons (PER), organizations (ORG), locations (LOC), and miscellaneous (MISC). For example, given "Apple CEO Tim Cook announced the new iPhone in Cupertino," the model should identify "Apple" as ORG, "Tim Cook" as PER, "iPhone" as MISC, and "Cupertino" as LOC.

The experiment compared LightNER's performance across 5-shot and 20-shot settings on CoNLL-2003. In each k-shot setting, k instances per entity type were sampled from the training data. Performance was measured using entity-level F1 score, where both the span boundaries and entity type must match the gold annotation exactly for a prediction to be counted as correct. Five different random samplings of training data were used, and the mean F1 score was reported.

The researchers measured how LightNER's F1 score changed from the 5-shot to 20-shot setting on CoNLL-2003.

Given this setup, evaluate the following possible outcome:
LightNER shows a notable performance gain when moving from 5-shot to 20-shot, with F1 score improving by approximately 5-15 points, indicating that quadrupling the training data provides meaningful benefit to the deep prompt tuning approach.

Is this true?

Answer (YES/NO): NO